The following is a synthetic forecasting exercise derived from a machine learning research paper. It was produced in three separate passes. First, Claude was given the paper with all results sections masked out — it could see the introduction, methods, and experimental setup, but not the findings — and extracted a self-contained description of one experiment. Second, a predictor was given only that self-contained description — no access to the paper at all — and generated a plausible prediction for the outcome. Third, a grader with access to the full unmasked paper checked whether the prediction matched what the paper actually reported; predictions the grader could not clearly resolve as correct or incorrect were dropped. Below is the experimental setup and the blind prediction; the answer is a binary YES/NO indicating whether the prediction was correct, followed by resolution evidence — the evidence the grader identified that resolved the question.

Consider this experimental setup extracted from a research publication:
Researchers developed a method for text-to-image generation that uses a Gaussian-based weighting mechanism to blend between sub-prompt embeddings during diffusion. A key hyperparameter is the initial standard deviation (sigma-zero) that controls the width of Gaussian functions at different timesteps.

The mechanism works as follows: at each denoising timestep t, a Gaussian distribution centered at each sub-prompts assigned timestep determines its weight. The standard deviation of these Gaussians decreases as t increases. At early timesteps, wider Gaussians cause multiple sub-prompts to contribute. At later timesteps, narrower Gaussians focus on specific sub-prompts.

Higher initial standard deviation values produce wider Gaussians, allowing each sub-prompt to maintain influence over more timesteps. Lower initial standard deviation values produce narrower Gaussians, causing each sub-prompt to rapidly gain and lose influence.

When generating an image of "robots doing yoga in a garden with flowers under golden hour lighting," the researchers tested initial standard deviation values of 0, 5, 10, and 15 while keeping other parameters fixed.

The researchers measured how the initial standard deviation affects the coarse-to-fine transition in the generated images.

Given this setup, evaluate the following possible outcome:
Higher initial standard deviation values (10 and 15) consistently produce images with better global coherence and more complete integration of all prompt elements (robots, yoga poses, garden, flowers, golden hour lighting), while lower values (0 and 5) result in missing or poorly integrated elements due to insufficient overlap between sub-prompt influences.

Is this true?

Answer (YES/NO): NO